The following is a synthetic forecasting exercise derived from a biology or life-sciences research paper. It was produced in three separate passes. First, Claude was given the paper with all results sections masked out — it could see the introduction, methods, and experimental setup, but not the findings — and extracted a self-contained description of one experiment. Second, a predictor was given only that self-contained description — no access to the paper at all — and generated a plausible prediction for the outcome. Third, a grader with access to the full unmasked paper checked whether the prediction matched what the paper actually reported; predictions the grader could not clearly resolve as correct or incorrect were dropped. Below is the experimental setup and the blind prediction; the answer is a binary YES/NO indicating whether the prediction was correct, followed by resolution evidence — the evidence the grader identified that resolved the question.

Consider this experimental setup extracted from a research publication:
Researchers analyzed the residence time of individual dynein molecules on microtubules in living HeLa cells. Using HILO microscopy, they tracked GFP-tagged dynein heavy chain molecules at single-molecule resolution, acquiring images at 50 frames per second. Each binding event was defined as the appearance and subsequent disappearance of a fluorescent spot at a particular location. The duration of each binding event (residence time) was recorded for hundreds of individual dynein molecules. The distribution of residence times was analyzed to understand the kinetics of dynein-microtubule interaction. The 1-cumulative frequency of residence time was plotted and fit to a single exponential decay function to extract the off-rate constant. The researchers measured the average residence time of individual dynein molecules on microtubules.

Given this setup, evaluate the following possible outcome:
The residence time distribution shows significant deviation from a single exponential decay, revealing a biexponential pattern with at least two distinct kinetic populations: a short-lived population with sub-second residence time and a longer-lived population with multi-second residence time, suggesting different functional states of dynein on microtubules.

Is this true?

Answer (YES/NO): NO